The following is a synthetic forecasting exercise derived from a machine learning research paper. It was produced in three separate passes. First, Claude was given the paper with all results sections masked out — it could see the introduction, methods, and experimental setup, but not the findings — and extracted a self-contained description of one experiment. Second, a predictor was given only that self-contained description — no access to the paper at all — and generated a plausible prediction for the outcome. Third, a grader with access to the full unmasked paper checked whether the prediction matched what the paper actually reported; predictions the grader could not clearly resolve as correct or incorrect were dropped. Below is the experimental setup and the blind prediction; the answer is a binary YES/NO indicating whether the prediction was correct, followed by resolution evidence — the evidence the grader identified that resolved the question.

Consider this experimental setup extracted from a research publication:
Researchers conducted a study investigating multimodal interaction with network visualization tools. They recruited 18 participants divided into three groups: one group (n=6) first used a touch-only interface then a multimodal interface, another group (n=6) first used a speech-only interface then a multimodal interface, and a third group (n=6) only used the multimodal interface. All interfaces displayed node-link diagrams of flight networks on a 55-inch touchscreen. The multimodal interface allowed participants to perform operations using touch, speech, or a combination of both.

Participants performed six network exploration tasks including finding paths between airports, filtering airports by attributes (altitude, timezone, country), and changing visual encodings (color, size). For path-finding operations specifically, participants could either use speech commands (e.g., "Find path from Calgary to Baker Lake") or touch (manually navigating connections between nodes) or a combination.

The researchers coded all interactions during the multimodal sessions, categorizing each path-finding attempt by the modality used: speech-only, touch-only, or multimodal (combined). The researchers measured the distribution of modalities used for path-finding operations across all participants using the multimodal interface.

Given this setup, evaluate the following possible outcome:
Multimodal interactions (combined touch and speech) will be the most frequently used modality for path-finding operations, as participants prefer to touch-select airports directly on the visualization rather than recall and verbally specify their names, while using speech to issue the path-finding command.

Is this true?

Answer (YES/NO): NO